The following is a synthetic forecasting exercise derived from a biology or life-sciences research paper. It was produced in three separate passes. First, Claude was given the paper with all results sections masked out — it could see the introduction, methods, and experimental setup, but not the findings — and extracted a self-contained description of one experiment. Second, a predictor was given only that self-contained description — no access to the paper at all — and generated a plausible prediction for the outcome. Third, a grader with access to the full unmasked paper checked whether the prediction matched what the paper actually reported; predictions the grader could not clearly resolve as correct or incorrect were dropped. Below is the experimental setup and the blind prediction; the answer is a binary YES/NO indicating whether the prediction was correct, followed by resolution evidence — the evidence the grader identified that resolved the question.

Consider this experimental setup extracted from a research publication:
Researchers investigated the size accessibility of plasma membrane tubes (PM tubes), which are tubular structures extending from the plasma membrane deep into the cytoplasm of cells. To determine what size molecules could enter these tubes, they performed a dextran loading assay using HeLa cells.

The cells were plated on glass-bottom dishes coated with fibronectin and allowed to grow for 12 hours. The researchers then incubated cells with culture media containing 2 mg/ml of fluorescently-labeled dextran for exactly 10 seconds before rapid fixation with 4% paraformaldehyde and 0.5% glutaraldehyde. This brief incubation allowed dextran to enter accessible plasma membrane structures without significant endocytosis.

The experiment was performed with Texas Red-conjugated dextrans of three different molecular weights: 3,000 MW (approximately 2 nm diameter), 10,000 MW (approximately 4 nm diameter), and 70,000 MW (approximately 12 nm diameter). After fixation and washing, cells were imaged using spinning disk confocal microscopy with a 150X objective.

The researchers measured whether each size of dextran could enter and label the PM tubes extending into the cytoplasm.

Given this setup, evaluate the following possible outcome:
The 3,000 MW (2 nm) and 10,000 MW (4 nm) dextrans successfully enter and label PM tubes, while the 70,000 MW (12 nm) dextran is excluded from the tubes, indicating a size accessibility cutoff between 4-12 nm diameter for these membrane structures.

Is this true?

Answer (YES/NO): NO